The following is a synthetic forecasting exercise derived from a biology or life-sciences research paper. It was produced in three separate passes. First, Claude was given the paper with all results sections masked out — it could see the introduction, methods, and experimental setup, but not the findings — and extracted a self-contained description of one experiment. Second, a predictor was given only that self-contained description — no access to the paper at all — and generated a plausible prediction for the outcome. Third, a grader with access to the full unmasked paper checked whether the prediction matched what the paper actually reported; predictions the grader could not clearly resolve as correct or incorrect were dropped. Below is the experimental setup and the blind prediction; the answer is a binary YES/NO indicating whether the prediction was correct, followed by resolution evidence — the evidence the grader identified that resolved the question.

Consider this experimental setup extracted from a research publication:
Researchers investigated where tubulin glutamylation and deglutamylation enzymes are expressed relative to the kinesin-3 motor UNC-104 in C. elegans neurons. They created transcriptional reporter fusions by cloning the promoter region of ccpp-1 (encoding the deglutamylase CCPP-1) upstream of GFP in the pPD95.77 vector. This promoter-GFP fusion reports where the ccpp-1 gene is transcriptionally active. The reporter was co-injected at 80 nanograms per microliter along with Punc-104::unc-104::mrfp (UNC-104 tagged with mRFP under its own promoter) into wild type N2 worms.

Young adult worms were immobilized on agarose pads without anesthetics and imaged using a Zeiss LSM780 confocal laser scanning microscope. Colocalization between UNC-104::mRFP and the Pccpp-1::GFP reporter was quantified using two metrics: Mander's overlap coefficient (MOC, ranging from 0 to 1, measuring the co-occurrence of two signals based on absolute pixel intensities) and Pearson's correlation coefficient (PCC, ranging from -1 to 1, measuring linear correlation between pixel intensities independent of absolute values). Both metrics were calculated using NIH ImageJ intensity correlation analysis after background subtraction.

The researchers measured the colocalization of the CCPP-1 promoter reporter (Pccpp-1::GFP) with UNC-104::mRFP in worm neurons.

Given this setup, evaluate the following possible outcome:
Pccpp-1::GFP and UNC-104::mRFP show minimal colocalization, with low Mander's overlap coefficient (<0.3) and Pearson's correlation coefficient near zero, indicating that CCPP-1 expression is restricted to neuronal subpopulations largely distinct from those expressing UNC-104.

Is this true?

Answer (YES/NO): NO